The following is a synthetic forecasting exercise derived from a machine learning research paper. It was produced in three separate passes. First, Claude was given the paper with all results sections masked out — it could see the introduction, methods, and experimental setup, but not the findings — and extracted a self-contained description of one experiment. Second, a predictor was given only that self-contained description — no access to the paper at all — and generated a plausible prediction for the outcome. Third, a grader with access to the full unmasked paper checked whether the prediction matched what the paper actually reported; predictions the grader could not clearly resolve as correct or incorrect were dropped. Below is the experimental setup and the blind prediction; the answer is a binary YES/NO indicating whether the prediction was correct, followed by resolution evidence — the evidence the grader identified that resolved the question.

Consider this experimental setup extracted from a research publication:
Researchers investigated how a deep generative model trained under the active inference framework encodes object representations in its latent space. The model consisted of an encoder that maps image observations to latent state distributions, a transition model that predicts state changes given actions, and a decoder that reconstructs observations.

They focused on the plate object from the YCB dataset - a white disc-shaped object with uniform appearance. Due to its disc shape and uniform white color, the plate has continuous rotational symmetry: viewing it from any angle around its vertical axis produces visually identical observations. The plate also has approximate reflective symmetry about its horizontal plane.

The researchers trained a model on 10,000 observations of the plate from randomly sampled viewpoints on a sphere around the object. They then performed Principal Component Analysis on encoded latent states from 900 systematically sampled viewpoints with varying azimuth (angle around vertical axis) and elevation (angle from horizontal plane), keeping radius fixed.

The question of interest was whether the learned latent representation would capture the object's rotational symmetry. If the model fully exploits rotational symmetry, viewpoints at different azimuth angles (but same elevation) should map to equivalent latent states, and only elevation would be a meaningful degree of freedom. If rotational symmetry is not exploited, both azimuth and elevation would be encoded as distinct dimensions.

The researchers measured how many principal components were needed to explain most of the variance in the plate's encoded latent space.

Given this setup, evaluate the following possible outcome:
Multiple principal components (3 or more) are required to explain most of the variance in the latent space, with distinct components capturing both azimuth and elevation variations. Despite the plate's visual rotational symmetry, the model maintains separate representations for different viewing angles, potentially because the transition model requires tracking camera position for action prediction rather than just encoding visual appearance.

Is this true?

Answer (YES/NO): NO